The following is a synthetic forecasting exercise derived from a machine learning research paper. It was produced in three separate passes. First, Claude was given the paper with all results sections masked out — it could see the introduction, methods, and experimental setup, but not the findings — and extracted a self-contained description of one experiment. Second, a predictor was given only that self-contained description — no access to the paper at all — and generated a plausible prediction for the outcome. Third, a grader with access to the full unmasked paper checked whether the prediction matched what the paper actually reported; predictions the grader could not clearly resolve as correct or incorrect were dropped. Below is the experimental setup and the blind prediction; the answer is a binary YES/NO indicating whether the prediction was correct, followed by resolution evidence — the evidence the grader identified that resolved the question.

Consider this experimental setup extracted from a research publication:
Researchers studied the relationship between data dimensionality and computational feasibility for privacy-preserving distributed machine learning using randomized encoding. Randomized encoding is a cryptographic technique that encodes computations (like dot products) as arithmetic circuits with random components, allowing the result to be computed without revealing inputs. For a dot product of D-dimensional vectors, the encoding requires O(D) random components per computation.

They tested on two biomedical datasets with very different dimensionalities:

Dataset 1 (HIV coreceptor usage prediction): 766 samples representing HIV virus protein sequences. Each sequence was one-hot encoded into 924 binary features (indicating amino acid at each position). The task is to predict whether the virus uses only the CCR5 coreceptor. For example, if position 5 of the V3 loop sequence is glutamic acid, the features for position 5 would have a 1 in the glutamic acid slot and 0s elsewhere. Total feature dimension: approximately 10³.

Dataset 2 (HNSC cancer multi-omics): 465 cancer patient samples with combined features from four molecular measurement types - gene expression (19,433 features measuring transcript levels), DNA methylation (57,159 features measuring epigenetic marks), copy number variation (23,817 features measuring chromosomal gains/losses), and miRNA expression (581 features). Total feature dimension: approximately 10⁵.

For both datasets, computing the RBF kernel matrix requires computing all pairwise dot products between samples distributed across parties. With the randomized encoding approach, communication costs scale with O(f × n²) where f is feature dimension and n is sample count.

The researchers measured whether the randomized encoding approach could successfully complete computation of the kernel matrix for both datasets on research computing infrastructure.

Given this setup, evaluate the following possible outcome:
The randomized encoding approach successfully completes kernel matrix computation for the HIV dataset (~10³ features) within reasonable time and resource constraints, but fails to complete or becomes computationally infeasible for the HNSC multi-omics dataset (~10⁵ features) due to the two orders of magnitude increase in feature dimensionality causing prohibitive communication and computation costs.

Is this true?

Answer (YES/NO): YES